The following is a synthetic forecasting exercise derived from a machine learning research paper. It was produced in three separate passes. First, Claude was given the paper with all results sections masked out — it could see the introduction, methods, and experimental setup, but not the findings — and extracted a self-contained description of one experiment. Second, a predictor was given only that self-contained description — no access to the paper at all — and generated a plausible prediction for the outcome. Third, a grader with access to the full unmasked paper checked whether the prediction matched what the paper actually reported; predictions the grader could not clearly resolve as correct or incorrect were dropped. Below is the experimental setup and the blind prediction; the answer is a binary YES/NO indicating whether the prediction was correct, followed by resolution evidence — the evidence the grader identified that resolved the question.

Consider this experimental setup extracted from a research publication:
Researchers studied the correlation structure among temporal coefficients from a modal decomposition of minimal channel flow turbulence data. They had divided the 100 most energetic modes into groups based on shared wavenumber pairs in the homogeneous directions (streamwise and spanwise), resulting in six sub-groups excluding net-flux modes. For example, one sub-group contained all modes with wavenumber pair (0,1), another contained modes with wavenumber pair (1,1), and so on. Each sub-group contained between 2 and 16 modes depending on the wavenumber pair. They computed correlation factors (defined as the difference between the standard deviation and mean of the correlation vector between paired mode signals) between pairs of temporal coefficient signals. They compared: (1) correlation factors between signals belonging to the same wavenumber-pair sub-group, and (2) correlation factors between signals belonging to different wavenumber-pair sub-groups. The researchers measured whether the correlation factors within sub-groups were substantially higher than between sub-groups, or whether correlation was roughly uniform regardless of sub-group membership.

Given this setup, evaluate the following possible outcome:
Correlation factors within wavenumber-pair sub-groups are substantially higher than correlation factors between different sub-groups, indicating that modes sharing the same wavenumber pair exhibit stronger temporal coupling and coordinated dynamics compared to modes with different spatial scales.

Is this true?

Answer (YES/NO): YES